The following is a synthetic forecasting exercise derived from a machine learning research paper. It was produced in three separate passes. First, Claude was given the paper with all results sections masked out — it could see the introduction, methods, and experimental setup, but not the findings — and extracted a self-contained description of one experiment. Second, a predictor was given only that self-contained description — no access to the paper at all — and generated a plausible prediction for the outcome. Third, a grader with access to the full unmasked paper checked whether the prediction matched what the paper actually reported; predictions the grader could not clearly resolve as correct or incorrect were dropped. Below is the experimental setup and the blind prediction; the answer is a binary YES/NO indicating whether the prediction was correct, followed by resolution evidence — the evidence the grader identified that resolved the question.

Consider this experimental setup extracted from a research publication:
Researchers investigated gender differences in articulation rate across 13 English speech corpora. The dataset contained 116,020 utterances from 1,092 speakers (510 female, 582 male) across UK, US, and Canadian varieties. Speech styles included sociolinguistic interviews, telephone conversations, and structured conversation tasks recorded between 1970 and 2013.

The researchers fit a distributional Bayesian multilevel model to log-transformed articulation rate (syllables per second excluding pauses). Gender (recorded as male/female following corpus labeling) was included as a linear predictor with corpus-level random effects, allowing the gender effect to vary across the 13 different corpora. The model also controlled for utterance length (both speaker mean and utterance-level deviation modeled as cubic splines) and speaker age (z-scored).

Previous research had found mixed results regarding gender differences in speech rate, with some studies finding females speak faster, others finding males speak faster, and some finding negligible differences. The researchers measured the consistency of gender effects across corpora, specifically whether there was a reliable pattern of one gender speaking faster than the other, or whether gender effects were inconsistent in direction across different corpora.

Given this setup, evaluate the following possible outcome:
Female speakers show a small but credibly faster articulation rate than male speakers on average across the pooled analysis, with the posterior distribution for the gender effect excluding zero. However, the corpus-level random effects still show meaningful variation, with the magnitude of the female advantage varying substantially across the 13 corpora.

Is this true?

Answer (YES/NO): NO